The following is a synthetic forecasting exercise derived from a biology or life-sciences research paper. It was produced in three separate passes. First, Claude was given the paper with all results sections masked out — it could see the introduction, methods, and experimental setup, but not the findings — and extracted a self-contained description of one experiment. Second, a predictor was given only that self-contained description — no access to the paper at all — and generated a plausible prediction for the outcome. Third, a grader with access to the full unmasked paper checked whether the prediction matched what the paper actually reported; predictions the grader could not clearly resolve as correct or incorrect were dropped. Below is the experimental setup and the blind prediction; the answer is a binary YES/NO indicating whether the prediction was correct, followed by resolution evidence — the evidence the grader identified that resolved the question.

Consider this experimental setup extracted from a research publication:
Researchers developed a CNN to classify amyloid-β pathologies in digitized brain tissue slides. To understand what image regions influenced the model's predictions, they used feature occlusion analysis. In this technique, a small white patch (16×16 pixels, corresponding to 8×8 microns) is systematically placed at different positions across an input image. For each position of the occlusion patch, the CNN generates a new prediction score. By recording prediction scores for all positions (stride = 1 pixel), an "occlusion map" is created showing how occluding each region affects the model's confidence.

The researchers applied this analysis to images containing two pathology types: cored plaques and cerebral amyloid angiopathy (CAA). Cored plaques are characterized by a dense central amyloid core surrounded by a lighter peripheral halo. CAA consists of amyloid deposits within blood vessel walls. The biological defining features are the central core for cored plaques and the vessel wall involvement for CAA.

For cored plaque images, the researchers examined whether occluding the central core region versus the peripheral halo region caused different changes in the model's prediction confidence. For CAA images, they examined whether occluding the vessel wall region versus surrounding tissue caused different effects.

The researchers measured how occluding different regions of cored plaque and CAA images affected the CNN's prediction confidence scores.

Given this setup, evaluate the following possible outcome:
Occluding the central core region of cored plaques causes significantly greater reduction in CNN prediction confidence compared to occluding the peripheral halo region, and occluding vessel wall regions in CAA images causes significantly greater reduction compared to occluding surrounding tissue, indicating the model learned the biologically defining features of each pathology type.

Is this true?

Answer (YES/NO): YES